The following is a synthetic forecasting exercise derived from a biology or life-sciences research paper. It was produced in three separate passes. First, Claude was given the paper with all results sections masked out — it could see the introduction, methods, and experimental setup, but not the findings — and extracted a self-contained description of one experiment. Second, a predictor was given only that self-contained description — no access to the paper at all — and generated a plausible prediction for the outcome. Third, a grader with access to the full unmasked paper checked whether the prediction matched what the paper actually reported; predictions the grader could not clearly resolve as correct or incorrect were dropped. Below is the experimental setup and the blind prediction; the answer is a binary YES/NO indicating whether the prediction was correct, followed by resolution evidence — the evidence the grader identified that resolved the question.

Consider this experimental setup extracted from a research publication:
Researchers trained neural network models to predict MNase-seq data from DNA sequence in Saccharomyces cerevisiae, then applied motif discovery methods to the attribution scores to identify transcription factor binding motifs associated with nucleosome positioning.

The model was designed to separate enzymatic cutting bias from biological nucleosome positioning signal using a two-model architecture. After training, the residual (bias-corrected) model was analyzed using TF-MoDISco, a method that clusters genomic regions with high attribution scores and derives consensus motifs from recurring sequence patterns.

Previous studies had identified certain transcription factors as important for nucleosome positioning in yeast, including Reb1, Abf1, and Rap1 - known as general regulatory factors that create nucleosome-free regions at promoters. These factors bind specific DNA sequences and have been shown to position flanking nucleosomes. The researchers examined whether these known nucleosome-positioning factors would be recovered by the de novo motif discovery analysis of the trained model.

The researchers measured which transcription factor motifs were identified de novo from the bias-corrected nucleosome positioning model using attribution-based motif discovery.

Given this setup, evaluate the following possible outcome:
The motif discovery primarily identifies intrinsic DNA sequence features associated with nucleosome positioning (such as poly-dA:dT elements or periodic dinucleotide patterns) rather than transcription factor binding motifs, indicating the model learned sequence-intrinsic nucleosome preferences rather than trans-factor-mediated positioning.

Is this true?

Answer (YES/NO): NO